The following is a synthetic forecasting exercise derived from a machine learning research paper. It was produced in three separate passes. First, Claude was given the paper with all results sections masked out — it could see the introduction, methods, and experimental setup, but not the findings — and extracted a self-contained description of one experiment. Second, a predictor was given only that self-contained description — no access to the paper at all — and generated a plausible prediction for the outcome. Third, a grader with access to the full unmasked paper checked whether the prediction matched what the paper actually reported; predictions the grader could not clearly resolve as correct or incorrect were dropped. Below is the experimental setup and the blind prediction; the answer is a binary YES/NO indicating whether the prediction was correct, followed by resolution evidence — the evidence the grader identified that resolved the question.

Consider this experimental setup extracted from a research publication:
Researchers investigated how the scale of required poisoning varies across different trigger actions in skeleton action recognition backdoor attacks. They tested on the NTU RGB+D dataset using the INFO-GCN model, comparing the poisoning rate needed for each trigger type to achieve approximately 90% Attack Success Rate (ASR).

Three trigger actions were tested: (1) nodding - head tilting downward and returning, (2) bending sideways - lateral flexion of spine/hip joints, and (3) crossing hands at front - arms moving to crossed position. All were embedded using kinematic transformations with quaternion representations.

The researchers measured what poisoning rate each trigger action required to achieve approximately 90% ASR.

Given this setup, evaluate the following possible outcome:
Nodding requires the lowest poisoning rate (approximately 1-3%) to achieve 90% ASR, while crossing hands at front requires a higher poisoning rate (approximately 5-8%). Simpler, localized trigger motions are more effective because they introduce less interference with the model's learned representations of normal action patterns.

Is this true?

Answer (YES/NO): NO